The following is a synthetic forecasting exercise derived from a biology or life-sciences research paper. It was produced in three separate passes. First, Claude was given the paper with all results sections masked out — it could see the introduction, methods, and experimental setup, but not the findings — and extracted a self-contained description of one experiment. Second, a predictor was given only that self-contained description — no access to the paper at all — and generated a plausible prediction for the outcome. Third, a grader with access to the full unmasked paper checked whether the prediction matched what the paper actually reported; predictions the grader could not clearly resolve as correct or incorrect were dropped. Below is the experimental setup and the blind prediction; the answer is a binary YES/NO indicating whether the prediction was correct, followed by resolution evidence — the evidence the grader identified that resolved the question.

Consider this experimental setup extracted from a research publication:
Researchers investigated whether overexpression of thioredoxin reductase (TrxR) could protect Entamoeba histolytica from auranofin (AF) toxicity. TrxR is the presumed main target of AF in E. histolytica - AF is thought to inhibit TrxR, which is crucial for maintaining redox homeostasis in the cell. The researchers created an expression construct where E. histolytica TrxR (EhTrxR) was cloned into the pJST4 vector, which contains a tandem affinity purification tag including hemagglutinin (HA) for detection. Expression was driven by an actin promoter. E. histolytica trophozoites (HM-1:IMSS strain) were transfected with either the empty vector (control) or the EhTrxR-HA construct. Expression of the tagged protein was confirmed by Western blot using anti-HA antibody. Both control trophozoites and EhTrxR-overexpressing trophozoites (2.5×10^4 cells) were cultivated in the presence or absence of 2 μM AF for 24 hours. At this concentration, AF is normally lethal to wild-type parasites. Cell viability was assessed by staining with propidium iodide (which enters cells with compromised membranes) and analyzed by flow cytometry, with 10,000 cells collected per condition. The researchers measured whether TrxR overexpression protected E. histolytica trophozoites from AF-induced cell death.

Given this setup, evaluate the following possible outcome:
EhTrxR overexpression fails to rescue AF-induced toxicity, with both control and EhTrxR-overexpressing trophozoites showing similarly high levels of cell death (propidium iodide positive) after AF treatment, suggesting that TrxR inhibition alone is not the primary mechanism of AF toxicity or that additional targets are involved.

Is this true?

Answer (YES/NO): YES